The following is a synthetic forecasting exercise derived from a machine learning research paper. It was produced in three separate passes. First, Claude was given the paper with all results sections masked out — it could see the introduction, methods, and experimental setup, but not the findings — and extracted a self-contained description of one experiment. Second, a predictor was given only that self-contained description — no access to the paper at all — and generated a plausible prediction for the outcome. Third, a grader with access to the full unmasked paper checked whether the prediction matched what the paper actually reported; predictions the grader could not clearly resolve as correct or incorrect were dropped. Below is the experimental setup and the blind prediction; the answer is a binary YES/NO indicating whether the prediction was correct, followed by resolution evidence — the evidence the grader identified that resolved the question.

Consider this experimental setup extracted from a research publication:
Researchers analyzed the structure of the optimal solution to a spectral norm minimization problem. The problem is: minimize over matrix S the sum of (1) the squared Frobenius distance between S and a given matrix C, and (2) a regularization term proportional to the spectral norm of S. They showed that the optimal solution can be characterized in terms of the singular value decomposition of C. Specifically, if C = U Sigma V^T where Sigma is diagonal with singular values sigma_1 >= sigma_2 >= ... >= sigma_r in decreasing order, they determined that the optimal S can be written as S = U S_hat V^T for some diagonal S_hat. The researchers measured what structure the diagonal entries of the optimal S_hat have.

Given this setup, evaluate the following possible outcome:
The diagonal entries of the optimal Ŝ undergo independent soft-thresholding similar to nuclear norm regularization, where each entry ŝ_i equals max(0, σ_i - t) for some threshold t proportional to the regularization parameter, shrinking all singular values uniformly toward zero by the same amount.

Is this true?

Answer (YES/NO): NO